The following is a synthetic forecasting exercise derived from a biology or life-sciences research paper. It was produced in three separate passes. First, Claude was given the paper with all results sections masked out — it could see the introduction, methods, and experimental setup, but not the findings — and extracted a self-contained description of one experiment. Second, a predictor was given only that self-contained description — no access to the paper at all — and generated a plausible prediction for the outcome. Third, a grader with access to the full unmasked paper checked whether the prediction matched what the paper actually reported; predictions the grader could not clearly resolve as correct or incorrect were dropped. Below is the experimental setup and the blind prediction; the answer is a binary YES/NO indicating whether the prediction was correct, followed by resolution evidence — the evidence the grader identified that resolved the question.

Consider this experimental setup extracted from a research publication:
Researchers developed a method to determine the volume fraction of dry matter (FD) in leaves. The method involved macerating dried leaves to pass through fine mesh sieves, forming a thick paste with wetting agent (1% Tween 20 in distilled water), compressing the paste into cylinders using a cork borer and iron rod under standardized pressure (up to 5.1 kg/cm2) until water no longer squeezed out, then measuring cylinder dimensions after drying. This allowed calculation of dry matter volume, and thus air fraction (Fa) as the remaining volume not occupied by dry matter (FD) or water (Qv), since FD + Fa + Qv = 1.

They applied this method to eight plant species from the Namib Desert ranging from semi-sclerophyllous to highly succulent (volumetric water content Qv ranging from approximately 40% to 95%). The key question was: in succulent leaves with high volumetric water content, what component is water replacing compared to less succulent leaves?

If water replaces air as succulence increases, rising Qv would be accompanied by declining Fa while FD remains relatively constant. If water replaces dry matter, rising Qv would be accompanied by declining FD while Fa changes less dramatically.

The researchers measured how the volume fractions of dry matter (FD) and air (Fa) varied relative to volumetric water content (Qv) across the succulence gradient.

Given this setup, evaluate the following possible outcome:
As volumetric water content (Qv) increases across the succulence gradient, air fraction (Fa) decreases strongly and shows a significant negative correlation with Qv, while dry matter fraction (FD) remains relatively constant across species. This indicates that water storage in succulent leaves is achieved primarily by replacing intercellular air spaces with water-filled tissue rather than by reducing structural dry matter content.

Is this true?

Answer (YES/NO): YES